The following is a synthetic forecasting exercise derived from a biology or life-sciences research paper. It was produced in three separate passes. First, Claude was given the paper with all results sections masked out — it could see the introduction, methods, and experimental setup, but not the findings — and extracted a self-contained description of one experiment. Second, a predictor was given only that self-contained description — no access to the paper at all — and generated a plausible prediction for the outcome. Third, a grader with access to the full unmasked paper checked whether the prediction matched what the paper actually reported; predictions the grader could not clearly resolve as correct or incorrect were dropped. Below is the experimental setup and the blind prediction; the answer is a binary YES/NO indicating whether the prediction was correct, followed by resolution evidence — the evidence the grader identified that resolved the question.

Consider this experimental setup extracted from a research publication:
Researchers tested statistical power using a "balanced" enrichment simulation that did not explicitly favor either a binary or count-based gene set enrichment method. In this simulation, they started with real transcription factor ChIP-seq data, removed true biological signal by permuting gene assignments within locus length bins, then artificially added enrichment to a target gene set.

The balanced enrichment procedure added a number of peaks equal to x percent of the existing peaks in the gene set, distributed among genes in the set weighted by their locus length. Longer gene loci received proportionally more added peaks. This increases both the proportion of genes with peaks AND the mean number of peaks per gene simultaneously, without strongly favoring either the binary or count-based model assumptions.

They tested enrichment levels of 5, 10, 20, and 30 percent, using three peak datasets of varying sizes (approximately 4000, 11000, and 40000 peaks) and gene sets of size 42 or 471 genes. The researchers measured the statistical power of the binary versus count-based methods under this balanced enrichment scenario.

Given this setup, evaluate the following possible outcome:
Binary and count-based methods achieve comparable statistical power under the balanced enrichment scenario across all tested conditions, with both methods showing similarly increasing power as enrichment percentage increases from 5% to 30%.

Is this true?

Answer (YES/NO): NO